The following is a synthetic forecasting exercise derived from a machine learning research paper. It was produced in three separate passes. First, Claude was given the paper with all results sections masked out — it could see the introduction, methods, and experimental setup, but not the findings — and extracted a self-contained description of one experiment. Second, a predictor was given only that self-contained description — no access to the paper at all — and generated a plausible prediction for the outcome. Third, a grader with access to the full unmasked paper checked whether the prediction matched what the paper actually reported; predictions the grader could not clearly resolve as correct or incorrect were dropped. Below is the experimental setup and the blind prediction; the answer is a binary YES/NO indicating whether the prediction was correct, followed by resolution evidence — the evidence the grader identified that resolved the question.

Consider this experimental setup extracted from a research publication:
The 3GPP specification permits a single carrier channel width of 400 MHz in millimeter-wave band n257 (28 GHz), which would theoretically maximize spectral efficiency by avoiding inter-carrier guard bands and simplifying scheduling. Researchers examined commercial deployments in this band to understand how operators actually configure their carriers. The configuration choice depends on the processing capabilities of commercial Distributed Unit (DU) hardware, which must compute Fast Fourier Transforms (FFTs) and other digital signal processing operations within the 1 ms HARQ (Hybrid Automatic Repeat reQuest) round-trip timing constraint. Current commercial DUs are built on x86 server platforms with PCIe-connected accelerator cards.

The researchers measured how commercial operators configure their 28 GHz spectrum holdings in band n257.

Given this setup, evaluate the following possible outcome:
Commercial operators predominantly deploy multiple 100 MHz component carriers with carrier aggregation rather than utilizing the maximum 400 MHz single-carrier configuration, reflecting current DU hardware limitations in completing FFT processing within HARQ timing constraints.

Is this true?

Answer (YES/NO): YES